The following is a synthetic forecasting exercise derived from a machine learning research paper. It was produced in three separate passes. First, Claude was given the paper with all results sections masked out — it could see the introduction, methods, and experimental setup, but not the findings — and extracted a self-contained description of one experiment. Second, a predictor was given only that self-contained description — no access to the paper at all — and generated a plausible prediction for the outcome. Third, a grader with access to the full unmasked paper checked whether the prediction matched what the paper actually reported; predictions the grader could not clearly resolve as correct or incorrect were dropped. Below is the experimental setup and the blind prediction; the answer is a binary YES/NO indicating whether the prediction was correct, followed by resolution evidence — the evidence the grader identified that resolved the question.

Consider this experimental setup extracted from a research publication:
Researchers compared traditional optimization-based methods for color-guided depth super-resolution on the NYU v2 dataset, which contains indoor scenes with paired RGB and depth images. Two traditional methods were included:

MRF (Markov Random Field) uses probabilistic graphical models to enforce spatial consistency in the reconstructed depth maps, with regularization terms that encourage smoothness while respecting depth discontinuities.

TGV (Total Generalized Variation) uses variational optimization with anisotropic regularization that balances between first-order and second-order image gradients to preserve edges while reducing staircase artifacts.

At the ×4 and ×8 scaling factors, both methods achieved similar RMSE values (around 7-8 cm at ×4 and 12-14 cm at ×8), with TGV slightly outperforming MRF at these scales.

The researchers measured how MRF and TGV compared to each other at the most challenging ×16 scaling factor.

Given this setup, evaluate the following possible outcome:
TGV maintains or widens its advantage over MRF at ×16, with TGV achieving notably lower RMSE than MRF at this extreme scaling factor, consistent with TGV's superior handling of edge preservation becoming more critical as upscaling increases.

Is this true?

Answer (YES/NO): NO